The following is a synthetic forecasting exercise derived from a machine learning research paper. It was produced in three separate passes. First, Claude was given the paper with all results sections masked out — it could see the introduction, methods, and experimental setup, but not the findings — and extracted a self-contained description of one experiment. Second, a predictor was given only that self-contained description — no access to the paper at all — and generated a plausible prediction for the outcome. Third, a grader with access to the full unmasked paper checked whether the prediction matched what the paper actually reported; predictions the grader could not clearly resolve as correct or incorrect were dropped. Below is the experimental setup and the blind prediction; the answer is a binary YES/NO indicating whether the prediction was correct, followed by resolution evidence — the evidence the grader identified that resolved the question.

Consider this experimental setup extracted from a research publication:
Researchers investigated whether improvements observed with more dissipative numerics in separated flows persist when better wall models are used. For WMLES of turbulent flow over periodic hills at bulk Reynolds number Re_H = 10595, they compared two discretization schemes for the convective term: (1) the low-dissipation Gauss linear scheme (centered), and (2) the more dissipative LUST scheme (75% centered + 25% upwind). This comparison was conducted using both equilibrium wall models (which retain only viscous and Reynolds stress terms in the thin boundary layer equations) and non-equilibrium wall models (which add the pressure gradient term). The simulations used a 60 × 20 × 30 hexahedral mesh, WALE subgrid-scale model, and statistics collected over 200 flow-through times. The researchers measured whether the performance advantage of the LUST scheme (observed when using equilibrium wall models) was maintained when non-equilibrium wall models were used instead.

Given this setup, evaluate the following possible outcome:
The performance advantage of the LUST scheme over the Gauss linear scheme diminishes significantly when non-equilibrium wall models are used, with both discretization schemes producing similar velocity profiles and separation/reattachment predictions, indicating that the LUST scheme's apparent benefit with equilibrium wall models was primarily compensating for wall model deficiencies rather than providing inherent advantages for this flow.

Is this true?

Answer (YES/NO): NO